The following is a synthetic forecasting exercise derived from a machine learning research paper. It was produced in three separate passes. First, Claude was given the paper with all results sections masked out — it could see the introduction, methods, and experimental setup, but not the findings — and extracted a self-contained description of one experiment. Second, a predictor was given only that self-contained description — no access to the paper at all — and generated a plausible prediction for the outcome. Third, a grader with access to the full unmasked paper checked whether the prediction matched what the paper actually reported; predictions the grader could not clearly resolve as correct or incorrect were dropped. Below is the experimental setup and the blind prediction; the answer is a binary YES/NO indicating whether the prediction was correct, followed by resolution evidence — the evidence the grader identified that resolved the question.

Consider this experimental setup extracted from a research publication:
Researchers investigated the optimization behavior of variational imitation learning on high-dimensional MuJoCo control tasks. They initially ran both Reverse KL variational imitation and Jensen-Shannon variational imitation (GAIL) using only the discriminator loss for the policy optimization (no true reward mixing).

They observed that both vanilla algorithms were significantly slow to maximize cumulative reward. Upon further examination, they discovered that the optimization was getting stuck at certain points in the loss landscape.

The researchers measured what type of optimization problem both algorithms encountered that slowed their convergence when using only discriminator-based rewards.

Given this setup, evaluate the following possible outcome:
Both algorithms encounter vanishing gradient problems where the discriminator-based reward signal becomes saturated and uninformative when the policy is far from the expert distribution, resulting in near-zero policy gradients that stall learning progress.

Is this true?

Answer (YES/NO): NO